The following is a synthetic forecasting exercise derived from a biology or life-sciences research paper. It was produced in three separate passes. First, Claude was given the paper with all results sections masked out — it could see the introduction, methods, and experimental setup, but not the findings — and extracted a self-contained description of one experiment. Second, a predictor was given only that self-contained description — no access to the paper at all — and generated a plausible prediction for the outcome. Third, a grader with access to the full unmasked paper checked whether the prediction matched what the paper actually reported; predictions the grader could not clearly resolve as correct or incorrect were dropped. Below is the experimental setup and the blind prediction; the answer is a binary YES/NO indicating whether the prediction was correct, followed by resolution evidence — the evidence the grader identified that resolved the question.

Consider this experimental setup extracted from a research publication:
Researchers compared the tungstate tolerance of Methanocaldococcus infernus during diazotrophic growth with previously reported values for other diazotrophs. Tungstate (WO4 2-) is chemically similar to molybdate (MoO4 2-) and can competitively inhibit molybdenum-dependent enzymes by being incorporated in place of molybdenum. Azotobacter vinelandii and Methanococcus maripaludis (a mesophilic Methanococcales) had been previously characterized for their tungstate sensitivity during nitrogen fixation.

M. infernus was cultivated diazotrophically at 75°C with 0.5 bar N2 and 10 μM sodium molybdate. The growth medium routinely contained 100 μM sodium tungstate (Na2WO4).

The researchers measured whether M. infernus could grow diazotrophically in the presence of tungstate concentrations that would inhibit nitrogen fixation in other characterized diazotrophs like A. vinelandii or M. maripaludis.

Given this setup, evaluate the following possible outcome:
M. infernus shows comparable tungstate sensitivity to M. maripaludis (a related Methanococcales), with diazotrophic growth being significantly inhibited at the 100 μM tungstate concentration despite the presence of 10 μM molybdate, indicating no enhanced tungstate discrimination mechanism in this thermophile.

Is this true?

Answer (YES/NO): NO